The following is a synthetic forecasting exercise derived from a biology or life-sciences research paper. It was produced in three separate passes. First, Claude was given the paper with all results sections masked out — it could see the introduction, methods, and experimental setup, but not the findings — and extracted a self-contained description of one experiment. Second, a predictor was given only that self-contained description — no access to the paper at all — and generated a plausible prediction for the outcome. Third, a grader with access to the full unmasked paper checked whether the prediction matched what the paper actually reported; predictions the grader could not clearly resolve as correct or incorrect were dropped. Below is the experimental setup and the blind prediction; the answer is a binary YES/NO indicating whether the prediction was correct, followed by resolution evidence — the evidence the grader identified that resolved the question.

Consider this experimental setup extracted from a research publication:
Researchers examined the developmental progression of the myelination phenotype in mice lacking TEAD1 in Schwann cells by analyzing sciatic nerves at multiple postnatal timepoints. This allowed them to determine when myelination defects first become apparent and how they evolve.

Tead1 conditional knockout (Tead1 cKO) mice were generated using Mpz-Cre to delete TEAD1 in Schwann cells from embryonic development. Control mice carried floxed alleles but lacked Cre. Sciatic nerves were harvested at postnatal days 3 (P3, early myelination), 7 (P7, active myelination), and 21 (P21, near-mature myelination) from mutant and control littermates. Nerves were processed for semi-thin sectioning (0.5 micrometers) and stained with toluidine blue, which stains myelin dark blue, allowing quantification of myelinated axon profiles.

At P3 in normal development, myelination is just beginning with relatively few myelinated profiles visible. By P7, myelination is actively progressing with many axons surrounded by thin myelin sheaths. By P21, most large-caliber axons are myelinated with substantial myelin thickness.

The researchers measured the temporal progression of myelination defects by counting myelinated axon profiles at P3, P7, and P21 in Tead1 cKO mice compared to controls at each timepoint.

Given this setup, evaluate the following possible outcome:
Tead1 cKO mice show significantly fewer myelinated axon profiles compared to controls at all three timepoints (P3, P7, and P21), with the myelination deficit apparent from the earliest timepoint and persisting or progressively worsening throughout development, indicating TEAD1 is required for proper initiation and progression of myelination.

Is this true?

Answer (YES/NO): YES